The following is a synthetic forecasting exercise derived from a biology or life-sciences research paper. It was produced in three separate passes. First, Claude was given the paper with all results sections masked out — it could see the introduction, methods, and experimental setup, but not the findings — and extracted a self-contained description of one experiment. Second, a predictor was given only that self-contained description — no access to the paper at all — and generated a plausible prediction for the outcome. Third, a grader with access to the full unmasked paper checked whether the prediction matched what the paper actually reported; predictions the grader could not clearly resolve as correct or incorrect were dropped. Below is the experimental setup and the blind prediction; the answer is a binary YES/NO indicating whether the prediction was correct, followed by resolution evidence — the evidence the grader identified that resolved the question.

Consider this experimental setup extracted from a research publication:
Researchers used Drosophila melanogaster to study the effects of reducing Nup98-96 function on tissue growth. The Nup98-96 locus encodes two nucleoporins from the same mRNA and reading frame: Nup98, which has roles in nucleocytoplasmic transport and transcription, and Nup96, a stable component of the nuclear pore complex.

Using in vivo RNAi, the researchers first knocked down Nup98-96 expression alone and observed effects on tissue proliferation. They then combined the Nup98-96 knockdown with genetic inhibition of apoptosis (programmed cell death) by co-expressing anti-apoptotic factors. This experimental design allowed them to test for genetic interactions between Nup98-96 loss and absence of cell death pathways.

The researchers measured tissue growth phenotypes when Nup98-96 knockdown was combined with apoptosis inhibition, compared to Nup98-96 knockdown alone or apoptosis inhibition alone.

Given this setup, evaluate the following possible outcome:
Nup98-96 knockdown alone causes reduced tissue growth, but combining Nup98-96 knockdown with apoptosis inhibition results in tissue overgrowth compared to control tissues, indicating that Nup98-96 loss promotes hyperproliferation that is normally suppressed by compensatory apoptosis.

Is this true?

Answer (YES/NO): YES